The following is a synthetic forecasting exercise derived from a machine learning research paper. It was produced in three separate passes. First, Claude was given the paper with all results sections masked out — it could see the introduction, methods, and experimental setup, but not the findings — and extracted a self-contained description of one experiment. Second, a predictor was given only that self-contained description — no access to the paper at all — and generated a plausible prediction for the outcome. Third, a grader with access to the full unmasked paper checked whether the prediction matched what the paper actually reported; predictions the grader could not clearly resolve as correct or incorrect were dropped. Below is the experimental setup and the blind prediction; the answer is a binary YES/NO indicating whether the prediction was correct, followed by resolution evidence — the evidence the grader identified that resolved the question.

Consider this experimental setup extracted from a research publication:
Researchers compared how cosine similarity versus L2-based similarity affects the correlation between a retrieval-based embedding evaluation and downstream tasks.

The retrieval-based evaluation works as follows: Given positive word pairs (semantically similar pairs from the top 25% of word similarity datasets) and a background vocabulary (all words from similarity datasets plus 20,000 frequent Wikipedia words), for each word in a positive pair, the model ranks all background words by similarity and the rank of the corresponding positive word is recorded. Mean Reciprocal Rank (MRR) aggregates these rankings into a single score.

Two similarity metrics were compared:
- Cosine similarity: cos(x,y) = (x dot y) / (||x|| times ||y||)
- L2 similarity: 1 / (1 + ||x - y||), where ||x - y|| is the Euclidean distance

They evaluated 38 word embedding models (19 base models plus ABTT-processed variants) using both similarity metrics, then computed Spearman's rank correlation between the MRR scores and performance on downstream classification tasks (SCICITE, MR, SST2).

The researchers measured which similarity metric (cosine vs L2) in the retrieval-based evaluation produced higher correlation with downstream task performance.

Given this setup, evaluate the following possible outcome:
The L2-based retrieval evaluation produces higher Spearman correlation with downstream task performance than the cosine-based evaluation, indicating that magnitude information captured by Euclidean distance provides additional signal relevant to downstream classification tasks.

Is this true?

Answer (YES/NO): NO